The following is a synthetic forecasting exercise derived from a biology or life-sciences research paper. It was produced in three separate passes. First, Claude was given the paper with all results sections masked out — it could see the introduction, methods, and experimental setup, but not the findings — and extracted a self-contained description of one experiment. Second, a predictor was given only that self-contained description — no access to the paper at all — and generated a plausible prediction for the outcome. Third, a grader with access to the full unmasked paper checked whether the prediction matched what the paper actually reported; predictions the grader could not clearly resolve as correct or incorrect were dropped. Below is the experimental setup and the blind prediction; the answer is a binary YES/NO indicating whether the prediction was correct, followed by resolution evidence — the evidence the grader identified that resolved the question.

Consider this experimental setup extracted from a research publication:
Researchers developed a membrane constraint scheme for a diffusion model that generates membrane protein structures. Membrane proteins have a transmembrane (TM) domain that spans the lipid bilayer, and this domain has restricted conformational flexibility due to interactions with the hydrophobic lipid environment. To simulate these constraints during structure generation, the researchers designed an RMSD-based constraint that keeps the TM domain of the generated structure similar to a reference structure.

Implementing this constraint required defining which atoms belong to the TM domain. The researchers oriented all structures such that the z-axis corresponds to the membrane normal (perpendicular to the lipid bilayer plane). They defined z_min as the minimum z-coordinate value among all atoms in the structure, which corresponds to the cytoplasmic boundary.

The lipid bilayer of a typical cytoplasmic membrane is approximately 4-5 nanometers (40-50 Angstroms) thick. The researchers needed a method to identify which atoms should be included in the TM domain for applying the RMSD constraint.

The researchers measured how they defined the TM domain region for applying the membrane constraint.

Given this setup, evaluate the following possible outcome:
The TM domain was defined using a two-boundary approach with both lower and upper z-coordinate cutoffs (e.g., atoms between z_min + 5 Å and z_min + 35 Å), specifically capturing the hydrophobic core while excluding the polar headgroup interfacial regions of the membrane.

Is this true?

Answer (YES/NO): NO